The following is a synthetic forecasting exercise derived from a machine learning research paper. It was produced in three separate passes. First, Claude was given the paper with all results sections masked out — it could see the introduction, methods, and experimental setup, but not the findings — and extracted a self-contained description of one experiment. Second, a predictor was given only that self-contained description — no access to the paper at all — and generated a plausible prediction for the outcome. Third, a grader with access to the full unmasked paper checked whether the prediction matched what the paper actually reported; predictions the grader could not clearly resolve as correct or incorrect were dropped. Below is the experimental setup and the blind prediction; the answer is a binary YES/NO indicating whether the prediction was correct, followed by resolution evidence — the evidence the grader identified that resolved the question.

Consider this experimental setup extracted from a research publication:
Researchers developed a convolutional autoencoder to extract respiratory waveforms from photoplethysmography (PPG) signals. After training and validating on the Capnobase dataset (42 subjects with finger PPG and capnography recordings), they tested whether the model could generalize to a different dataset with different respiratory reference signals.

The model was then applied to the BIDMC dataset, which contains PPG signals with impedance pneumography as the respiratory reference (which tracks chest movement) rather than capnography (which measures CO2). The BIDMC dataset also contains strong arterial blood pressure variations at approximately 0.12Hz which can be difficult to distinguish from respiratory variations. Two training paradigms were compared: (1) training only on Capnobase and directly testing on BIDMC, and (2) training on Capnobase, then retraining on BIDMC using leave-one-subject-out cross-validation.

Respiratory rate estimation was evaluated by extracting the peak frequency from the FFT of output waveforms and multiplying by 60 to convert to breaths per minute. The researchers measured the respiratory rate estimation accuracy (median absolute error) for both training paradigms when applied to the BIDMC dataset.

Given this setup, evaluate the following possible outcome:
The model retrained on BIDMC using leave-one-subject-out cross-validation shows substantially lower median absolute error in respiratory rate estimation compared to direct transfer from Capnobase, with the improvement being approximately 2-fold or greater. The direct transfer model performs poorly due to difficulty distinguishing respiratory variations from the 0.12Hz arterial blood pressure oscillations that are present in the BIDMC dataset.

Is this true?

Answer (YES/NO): NO